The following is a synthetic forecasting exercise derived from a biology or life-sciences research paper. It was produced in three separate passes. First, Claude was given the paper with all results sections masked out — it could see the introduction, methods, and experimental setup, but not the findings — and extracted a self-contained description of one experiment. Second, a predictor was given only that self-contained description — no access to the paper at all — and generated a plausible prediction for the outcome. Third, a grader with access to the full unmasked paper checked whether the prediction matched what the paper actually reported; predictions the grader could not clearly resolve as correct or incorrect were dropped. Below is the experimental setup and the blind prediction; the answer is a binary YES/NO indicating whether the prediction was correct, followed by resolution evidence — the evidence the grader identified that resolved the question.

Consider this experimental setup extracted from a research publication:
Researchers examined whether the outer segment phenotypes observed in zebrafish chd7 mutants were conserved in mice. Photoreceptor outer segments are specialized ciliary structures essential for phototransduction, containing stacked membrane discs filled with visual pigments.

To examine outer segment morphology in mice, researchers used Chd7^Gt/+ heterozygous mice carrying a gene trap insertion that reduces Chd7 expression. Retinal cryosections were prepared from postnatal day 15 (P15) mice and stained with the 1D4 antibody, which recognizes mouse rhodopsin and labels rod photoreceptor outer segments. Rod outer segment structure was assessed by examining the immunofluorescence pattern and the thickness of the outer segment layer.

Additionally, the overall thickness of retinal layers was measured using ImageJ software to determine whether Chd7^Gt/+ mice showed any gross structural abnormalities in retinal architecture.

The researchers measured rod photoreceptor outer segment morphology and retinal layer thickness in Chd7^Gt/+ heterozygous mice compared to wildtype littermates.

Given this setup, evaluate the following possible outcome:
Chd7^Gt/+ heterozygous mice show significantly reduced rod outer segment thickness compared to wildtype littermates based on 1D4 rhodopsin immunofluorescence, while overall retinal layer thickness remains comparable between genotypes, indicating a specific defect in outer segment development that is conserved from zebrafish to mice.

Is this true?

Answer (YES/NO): NO